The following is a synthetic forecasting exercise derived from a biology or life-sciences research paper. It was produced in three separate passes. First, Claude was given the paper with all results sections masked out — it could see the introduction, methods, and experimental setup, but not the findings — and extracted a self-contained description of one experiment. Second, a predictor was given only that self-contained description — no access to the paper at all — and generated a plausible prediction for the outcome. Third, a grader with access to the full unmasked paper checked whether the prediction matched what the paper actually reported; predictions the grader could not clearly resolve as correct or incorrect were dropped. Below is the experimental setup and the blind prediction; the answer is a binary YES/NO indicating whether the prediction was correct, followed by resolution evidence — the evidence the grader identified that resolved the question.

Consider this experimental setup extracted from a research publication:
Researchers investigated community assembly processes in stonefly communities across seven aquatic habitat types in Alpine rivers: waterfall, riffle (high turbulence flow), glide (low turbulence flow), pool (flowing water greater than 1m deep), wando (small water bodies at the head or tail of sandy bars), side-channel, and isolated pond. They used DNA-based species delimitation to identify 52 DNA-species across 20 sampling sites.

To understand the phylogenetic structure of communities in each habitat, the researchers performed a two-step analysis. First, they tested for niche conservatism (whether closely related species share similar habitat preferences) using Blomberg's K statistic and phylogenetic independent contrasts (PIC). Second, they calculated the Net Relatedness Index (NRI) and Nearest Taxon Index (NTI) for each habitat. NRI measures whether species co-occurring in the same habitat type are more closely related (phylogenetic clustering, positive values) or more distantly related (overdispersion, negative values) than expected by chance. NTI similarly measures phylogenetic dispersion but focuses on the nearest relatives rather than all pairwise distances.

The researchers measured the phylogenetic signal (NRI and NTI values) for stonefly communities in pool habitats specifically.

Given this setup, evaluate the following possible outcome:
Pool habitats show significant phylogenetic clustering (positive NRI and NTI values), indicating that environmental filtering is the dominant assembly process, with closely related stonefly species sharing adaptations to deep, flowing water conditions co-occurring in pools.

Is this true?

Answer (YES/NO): YES